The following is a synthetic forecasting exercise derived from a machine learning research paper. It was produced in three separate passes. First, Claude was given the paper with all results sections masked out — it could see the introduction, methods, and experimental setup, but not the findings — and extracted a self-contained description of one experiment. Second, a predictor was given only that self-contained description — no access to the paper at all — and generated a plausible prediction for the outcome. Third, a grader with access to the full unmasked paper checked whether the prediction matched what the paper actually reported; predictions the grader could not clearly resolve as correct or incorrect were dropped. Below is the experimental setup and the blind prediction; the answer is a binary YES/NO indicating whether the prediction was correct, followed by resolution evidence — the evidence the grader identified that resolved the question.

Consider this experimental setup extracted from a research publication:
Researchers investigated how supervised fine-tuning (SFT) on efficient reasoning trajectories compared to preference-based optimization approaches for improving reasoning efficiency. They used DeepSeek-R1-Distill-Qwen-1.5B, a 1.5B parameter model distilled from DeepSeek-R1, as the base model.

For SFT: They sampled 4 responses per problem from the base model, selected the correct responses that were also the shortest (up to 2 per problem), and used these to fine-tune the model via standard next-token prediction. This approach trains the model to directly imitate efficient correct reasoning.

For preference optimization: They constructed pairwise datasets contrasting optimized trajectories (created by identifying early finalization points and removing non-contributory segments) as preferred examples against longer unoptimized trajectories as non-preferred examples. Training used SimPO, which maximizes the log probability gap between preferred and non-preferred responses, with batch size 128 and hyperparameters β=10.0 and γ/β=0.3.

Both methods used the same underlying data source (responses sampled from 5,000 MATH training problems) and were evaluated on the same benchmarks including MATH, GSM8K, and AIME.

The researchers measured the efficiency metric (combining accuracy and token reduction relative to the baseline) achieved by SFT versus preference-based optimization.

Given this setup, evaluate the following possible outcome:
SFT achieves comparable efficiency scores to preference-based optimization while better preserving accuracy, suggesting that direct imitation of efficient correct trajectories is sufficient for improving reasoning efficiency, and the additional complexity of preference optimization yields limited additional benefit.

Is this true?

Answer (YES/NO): NO